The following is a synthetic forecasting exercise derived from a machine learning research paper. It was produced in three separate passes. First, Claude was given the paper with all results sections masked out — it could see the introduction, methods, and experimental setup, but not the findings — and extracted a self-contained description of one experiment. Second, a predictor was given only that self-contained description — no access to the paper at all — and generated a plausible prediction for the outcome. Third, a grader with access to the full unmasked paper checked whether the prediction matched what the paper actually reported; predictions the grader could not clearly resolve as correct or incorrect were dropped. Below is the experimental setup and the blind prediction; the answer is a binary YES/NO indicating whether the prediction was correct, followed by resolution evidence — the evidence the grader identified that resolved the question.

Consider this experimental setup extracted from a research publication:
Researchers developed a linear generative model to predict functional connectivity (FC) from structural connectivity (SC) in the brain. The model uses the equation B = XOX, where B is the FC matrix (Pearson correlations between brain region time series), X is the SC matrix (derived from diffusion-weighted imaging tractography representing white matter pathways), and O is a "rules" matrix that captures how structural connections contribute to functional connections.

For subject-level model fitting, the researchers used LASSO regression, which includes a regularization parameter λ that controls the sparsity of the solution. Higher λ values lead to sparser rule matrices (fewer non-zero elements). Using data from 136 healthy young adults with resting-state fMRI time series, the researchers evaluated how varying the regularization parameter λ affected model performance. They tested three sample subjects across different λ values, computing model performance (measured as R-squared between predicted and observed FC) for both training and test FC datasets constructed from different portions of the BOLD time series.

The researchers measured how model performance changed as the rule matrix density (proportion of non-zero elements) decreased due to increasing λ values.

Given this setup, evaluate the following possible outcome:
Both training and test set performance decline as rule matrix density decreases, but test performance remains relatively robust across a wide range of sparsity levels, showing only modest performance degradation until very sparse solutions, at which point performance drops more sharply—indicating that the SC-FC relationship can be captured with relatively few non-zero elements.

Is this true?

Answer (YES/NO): NO